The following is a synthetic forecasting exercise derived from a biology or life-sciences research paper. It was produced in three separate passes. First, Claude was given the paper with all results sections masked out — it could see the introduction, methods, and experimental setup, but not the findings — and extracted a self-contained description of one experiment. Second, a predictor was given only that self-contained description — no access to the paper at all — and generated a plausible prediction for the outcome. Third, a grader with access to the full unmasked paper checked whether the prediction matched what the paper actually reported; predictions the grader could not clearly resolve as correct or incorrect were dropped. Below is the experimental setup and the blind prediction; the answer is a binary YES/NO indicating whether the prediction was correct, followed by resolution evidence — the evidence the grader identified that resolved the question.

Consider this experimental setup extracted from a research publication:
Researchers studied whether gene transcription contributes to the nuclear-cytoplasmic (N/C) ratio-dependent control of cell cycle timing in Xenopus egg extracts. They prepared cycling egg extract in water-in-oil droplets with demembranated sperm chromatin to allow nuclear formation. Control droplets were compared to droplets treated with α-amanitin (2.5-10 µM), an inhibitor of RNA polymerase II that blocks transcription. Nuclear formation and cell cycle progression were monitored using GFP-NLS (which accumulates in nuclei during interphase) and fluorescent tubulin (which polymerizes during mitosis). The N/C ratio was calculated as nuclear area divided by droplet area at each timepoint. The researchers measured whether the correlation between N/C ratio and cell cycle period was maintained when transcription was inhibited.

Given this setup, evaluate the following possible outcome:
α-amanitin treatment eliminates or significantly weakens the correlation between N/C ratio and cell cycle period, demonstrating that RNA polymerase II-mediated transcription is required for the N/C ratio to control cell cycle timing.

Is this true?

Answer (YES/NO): NO